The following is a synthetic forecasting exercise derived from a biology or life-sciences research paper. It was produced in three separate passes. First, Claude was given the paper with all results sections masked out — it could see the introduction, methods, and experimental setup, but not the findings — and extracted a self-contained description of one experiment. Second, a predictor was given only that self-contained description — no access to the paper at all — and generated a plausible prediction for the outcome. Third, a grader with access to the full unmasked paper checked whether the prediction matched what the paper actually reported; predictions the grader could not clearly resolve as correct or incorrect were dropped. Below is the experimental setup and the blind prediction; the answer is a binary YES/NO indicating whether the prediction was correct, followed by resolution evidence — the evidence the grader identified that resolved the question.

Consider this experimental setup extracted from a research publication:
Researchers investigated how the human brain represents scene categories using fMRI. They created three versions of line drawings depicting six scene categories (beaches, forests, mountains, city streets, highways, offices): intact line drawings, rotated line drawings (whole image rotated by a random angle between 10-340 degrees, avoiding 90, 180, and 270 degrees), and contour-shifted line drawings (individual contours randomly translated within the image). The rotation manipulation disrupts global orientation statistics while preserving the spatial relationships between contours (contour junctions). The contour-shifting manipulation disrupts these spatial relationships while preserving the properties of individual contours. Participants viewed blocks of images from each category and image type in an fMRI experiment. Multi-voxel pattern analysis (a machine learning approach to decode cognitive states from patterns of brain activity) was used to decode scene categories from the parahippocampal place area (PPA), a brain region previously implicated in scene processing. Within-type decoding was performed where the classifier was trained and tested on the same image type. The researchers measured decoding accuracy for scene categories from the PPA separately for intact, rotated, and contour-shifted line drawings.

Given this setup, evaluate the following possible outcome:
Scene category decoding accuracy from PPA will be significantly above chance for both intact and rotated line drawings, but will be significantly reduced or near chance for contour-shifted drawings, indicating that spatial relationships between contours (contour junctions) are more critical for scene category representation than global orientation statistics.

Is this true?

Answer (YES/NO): YES